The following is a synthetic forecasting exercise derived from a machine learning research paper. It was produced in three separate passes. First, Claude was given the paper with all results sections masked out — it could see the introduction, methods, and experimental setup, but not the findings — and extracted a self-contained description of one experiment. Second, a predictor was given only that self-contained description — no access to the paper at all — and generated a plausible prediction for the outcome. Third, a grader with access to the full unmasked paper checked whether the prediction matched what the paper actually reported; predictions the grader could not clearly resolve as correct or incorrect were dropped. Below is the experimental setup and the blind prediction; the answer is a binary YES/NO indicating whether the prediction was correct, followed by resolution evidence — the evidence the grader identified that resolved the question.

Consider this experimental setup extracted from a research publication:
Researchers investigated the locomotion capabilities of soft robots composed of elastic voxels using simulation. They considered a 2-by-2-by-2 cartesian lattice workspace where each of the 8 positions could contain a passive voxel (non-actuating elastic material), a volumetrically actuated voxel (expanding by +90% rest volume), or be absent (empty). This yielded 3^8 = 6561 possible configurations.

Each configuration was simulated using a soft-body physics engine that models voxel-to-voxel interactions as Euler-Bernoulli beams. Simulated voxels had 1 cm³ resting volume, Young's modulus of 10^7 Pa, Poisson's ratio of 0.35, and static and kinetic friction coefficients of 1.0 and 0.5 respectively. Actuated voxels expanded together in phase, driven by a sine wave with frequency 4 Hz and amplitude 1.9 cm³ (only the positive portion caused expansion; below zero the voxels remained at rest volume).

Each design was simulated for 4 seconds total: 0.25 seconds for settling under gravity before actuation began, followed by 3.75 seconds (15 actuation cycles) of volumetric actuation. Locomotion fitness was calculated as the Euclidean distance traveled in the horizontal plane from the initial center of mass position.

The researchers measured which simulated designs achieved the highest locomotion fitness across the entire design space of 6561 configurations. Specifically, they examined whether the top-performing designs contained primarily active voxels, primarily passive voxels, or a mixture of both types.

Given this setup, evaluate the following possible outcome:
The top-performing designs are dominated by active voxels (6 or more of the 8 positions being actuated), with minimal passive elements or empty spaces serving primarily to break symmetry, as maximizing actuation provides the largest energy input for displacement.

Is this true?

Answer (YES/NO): NO